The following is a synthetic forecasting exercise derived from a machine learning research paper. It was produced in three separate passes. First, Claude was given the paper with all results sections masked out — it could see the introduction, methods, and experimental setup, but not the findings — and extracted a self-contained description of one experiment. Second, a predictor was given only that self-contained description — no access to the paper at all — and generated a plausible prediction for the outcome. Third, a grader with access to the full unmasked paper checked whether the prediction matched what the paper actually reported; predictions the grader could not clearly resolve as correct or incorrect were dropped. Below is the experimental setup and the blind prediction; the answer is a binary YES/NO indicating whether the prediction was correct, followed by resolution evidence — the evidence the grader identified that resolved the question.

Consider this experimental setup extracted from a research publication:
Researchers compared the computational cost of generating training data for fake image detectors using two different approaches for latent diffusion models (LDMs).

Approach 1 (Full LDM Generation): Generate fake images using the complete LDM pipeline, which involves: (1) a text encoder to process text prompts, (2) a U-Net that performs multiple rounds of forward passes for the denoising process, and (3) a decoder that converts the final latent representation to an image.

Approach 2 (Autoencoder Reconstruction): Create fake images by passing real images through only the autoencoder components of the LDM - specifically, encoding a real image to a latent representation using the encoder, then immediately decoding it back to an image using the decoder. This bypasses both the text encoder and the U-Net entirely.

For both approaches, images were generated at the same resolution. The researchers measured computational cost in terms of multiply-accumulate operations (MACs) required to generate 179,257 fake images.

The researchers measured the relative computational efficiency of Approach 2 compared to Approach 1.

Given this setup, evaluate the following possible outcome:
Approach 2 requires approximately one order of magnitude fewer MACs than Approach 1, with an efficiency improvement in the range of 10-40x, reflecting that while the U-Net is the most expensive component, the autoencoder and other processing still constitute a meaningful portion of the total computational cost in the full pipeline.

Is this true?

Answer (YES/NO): YES